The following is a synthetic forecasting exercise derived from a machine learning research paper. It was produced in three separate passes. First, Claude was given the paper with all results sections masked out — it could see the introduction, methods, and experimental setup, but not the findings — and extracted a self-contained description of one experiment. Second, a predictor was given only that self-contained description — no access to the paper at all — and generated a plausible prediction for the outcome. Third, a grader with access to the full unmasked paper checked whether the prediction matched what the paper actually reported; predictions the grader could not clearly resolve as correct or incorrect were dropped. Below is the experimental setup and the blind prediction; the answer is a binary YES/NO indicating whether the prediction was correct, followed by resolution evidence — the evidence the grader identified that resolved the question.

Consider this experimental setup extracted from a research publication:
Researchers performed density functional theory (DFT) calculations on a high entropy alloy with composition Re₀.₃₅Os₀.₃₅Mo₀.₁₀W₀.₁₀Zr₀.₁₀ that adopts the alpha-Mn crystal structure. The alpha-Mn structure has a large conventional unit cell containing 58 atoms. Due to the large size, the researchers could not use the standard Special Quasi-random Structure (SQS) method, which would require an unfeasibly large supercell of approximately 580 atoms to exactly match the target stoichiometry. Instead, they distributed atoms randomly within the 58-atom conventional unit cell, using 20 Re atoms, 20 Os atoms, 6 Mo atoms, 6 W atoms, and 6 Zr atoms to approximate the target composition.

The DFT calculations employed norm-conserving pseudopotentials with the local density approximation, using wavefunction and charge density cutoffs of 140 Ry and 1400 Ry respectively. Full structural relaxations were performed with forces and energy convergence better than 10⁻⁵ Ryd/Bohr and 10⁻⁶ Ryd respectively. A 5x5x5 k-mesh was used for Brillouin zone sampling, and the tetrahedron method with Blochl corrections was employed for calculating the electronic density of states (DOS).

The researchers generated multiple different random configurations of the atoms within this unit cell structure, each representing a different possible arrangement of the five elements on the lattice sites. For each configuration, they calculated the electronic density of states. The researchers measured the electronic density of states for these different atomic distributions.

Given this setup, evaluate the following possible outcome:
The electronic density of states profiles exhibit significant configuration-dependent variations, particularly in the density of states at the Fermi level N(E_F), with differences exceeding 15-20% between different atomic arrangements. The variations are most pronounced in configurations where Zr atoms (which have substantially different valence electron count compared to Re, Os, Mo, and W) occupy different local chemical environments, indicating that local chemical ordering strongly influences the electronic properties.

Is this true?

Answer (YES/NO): NO